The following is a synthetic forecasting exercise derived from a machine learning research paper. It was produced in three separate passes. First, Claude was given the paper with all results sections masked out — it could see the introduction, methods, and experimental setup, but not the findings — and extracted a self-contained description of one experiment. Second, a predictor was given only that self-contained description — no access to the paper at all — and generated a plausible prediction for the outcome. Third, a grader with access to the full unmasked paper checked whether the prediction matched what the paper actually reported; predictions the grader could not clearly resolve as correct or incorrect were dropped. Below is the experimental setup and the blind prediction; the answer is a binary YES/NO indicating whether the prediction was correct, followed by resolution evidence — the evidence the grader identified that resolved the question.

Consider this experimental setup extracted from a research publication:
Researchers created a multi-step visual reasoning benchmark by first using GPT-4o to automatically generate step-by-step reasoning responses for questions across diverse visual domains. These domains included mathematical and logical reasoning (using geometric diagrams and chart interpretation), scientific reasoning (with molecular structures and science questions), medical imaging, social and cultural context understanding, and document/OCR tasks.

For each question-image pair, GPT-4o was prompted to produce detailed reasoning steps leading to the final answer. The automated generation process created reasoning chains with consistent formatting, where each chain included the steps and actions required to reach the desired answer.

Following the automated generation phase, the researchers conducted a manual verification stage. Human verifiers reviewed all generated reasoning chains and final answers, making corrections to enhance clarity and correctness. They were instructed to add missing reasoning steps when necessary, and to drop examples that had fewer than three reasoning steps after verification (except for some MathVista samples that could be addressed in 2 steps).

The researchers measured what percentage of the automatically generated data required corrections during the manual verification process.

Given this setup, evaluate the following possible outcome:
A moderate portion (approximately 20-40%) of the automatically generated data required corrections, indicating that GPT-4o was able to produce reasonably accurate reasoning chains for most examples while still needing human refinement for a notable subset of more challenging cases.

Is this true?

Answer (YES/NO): YES